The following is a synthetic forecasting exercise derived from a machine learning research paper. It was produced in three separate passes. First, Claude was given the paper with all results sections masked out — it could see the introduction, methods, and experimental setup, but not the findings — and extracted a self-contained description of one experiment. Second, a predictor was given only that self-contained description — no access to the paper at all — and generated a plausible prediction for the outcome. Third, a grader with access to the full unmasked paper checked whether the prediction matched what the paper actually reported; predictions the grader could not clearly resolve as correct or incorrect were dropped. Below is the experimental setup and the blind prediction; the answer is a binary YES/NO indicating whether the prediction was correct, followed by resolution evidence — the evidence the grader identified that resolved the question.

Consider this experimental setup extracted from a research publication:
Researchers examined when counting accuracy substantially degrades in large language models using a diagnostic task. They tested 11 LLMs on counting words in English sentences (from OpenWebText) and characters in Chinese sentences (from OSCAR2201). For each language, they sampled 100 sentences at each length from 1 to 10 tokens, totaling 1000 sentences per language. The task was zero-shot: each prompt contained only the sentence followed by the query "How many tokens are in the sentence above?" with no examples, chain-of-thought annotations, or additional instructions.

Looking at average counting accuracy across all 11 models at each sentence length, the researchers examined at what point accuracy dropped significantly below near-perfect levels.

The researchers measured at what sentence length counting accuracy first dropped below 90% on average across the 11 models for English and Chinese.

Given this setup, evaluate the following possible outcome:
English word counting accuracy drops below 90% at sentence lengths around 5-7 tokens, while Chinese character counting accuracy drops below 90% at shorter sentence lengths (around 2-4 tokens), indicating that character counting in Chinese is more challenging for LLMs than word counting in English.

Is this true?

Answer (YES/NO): NO